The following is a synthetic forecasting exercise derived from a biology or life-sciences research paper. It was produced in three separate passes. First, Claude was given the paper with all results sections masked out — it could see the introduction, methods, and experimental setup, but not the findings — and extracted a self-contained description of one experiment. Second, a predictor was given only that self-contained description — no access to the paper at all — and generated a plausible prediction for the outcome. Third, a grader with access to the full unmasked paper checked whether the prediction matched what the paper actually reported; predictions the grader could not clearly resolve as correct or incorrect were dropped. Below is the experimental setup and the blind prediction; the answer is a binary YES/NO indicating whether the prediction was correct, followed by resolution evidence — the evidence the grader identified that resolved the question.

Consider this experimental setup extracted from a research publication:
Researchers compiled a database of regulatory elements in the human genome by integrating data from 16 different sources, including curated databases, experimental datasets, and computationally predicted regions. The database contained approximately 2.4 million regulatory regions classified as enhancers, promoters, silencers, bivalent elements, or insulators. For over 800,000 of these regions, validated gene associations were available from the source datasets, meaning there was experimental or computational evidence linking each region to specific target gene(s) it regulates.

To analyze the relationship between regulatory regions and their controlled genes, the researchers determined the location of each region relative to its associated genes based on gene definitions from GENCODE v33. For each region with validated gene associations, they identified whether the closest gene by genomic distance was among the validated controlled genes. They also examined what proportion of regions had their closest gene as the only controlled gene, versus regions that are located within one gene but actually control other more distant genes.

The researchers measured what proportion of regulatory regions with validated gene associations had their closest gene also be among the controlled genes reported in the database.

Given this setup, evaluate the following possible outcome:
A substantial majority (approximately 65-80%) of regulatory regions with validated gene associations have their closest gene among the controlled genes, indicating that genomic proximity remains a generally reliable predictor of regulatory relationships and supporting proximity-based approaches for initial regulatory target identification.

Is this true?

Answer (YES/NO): NO